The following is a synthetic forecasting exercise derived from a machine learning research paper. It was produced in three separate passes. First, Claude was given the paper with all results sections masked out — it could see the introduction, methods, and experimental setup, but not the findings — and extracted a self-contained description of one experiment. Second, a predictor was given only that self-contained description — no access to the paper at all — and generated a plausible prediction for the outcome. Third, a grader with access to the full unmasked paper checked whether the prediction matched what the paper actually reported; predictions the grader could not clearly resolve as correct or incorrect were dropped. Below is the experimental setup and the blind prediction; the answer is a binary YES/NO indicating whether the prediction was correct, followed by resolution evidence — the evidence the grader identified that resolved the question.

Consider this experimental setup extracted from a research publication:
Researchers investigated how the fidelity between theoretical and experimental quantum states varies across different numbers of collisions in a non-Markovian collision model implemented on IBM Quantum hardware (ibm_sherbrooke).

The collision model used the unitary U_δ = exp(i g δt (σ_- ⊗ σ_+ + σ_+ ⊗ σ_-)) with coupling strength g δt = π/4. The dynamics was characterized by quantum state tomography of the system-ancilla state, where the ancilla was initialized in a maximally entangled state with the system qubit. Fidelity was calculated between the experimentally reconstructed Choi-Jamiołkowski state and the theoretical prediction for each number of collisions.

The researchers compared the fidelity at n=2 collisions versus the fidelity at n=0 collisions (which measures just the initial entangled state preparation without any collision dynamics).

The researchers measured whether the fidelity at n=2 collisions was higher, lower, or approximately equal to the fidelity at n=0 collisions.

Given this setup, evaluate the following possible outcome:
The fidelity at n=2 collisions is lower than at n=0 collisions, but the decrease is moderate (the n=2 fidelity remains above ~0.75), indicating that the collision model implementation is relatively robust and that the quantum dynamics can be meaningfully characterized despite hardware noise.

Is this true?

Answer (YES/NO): NO